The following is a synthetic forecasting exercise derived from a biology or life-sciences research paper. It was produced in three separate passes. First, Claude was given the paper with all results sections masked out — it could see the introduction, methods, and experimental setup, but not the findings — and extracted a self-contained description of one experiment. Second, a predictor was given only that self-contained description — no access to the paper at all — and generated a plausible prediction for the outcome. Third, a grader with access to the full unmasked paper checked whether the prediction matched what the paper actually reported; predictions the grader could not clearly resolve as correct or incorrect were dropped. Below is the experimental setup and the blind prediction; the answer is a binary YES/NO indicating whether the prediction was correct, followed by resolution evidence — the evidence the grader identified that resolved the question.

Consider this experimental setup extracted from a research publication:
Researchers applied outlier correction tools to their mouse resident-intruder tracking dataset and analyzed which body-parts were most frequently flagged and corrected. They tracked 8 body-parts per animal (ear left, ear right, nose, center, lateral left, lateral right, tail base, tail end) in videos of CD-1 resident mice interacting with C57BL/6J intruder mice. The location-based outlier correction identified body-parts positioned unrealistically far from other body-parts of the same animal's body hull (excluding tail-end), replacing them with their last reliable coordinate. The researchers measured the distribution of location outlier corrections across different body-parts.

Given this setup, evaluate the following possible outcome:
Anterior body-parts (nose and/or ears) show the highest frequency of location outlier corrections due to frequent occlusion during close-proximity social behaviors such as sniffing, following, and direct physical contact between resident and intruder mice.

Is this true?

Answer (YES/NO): NO